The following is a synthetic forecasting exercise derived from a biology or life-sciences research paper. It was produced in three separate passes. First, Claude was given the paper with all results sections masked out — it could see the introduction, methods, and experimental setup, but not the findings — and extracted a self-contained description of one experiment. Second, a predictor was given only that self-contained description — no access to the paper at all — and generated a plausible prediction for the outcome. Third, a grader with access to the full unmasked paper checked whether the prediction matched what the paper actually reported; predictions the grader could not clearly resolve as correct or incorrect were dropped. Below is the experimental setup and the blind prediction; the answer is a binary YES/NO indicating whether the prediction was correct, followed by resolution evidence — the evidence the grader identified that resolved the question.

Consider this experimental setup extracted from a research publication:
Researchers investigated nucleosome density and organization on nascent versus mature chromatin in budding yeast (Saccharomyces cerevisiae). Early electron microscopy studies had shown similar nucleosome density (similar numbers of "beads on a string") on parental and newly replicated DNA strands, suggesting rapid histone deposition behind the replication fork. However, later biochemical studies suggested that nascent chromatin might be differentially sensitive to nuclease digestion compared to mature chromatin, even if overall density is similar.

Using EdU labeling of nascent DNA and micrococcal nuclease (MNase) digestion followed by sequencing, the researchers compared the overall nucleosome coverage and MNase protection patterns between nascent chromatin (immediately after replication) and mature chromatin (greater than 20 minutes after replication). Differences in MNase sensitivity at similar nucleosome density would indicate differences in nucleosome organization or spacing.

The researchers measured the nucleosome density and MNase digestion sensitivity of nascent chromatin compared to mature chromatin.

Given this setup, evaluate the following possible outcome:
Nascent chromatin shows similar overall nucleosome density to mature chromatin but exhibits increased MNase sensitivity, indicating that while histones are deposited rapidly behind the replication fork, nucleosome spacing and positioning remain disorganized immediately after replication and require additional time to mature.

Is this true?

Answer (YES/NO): YES